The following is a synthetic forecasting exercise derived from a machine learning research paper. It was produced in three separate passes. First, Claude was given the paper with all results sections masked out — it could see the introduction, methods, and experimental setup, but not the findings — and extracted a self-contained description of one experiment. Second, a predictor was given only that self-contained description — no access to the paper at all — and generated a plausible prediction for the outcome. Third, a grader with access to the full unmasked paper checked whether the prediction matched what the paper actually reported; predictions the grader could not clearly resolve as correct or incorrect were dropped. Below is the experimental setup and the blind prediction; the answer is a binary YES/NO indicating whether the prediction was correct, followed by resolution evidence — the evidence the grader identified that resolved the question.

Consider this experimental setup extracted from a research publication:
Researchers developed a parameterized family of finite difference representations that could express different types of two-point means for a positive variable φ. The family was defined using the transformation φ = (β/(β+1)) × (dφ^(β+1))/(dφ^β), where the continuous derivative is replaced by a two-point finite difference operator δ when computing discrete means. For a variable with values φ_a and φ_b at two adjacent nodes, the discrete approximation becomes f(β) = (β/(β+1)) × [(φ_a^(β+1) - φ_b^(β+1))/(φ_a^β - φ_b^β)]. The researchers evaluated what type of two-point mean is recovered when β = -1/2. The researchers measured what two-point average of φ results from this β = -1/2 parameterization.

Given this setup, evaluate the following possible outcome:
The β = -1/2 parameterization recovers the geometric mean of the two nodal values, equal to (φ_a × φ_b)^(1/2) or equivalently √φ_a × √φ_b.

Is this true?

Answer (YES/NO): YES